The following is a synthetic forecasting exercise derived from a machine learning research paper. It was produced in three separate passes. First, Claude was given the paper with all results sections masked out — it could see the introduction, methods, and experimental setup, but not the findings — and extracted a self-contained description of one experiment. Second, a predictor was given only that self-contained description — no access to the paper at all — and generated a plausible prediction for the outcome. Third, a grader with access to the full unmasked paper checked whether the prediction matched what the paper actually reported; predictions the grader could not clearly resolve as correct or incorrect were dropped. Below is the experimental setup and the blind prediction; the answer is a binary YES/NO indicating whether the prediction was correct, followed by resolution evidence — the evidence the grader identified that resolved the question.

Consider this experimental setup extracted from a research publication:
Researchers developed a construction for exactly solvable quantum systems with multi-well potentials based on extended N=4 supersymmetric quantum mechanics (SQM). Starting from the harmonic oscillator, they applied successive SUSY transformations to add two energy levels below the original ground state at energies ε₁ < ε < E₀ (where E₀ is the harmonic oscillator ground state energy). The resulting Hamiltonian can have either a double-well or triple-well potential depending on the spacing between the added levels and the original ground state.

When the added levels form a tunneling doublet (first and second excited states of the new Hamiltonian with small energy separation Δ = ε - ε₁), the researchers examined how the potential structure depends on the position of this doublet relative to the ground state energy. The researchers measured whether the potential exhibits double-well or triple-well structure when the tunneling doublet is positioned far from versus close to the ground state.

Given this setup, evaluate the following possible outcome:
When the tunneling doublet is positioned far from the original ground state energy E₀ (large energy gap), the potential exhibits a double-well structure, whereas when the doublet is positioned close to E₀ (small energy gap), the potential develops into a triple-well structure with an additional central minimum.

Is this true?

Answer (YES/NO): YES